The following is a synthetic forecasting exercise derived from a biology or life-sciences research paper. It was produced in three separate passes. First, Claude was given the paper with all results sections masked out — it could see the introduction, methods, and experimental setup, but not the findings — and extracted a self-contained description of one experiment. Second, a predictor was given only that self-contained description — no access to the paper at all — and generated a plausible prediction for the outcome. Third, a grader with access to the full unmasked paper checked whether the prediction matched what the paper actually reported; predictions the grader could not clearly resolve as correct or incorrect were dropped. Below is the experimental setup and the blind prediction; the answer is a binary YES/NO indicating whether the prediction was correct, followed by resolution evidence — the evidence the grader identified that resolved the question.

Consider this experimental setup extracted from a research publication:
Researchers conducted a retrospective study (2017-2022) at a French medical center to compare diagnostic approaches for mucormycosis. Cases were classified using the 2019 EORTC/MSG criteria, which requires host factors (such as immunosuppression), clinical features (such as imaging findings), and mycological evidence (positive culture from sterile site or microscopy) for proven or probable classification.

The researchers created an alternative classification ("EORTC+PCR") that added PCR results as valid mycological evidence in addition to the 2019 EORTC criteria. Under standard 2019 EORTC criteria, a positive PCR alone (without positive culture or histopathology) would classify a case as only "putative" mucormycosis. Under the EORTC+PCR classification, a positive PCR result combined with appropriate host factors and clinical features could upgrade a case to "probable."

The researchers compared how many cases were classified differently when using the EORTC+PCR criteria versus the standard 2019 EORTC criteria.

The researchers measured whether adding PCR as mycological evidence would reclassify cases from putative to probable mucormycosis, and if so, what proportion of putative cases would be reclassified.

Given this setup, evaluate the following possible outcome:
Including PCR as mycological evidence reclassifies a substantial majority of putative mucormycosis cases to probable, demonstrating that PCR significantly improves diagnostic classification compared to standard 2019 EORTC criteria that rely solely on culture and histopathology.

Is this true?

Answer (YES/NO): NO